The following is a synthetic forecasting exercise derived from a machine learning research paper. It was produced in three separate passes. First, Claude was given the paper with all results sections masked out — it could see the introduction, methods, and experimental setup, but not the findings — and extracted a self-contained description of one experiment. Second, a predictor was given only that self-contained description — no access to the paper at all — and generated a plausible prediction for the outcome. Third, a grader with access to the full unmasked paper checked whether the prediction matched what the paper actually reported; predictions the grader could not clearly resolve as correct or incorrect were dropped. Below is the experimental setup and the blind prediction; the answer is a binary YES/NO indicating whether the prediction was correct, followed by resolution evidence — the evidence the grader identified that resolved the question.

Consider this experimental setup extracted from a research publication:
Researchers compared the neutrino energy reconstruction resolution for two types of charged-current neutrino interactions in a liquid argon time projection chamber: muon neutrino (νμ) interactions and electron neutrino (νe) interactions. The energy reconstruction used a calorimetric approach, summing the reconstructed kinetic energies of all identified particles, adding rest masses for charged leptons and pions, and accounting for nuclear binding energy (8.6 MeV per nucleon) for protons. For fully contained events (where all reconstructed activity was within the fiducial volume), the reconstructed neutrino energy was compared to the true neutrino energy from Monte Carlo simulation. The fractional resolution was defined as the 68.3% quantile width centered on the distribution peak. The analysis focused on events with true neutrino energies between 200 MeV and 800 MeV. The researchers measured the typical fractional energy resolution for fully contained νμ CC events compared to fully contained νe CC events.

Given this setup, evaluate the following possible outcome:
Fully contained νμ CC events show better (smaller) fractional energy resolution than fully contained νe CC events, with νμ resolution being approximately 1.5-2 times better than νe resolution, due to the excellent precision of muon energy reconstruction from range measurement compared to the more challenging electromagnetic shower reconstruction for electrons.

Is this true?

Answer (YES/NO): NO